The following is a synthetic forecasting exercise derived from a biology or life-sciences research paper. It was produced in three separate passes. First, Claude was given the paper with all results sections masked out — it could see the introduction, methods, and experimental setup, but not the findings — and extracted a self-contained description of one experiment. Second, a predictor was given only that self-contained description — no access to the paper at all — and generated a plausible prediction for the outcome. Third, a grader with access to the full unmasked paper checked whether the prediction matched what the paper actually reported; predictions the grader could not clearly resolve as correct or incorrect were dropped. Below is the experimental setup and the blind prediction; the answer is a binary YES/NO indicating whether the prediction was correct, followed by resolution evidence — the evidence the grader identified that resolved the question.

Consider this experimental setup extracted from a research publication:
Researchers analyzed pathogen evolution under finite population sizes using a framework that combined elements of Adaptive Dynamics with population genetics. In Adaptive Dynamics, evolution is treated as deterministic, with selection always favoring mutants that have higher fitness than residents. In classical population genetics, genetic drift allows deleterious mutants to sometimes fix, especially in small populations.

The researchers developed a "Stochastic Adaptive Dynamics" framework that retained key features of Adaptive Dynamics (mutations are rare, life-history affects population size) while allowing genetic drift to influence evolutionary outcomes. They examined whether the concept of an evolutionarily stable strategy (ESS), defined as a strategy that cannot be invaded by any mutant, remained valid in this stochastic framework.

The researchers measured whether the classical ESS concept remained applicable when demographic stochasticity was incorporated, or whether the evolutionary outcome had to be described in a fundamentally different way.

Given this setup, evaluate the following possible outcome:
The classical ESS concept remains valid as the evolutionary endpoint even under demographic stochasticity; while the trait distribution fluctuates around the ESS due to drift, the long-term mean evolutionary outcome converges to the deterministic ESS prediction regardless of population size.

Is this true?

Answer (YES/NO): NO